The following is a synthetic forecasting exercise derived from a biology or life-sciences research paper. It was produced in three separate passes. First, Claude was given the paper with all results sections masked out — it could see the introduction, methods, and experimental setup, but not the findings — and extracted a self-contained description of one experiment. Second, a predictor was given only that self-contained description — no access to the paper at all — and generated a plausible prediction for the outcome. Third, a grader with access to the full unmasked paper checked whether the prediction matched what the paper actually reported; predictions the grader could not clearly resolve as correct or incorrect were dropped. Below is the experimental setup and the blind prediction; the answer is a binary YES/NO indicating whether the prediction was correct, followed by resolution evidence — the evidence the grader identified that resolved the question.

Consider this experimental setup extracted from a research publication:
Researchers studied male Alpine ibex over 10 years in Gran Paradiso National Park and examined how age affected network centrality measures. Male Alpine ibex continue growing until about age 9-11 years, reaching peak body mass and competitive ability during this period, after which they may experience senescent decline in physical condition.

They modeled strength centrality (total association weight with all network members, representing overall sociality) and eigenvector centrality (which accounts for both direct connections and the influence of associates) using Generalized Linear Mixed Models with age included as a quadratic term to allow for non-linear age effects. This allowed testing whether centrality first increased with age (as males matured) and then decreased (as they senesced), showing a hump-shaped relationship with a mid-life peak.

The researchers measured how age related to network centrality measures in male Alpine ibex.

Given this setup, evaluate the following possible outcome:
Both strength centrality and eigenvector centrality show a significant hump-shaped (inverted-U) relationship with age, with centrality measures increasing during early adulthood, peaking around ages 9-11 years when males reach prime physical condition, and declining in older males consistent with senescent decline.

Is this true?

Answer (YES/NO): YES